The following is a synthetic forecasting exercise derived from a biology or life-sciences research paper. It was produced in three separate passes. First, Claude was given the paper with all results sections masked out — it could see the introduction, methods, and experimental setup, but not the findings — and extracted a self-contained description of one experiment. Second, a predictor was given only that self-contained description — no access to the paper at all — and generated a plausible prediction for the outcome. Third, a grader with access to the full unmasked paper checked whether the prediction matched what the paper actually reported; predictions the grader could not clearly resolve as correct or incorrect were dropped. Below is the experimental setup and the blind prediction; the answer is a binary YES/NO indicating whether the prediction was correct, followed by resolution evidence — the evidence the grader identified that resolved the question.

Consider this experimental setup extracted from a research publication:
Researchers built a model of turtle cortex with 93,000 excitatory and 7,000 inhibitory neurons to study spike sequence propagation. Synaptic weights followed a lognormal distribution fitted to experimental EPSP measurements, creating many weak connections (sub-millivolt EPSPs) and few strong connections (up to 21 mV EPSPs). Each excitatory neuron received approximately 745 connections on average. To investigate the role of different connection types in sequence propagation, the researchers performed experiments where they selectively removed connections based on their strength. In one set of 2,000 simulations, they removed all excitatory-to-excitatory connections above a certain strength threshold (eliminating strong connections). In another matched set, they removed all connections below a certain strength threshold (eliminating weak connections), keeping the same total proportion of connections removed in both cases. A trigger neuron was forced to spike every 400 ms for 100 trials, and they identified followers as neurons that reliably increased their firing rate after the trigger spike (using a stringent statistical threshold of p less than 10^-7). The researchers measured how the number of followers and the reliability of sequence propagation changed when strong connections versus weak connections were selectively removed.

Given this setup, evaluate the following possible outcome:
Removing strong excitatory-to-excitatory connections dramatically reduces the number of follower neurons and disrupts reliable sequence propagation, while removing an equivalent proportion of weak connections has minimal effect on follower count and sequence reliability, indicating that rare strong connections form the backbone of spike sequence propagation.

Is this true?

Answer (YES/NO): YES